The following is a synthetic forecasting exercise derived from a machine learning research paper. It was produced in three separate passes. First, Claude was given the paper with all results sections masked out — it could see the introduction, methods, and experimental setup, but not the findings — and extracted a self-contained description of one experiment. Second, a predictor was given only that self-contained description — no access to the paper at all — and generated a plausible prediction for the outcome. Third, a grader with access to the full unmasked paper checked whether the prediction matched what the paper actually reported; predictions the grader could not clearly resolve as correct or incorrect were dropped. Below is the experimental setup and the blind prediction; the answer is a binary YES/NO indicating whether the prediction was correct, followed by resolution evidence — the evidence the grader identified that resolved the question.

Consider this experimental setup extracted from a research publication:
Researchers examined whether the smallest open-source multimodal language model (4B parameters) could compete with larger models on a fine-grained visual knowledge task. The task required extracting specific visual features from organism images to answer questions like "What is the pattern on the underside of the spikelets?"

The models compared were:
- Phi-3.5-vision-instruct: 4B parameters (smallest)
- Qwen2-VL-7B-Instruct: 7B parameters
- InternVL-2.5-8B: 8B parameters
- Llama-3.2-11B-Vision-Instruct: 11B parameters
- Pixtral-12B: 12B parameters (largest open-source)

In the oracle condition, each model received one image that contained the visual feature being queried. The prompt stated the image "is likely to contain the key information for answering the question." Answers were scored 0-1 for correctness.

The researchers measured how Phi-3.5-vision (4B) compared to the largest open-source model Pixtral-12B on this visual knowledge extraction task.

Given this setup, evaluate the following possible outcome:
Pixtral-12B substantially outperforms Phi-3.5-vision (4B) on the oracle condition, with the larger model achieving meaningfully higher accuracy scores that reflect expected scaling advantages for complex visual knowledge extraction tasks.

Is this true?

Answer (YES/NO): NO